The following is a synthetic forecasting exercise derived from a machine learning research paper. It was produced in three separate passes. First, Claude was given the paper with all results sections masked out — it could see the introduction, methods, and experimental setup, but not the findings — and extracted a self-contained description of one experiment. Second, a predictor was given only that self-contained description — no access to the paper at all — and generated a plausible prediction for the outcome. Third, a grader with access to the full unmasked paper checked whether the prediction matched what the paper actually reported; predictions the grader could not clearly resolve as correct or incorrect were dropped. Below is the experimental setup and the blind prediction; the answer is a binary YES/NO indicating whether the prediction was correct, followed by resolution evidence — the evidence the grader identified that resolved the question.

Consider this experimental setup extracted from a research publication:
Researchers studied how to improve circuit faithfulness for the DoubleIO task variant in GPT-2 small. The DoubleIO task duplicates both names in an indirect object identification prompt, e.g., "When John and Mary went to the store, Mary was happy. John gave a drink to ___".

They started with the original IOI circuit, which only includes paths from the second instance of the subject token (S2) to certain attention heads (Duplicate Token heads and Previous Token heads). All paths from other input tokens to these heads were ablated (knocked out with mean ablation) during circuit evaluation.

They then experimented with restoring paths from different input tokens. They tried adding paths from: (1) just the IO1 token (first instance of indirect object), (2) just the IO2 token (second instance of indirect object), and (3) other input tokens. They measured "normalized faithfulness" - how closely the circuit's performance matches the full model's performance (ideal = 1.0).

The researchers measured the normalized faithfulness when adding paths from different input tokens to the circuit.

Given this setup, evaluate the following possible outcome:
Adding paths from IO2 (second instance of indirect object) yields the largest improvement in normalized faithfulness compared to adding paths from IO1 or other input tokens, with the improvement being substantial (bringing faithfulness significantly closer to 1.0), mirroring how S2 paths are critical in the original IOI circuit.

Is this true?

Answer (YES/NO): YES